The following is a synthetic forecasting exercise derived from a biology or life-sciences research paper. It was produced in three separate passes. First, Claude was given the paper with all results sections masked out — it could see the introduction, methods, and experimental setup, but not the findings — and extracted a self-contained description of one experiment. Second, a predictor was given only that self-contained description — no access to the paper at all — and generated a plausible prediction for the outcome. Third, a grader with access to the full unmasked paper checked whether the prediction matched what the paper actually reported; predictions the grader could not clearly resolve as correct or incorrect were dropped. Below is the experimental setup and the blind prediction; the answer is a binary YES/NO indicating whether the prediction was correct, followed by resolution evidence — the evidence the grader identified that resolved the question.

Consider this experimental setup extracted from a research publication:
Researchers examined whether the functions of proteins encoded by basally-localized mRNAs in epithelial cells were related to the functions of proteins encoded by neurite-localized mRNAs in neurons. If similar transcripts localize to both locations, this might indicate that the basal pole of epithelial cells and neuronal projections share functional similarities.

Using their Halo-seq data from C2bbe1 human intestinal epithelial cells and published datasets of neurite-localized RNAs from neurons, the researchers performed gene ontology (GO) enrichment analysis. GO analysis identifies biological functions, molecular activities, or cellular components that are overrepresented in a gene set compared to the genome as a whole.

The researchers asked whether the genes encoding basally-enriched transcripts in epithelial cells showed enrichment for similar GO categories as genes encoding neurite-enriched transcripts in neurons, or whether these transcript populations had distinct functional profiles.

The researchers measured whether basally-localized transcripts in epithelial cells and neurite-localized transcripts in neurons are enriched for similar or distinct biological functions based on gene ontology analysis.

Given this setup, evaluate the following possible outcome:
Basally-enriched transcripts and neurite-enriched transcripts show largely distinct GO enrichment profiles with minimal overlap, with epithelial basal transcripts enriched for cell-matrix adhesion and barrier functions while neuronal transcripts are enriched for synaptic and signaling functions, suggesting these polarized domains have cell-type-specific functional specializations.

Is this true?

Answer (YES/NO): NO